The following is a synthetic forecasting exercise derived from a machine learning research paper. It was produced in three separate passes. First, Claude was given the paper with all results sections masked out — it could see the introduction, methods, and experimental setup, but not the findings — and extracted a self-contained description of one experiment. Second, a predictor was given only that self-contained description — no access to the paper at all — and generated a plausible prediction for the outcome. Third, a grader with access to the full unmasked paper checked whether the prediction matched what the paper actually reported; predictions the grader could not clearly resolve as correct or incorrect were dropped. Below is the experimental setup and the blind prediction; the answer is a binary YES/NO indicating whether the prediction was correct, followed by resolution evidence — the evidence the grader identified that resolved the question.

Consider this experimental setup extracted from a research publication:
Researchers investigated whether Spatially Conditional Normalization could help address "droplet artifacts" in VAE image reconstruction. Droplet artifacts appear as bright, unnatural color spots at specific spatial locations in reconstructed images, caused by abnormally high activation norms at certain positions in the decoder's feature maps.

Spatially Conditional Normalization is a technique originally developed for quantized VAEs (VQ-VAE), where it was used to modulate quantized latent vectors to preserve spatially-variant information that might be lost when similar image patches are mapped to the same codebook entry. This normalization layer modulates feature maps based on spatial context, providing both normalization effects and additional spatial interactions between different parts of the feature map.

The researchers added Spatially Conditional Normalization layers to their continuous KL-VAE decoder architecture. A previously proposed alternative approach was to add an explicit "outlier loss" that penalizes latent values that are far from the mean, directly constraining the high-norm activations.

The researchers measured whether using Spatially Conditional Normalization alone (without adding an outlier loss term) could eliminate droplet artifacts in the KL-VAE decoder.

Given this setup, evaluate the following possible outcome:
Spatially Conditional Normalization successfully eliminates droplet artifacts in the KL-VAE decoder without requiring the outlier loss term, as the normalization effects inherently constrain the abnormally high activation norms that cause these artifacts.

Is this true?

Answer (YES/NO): YES